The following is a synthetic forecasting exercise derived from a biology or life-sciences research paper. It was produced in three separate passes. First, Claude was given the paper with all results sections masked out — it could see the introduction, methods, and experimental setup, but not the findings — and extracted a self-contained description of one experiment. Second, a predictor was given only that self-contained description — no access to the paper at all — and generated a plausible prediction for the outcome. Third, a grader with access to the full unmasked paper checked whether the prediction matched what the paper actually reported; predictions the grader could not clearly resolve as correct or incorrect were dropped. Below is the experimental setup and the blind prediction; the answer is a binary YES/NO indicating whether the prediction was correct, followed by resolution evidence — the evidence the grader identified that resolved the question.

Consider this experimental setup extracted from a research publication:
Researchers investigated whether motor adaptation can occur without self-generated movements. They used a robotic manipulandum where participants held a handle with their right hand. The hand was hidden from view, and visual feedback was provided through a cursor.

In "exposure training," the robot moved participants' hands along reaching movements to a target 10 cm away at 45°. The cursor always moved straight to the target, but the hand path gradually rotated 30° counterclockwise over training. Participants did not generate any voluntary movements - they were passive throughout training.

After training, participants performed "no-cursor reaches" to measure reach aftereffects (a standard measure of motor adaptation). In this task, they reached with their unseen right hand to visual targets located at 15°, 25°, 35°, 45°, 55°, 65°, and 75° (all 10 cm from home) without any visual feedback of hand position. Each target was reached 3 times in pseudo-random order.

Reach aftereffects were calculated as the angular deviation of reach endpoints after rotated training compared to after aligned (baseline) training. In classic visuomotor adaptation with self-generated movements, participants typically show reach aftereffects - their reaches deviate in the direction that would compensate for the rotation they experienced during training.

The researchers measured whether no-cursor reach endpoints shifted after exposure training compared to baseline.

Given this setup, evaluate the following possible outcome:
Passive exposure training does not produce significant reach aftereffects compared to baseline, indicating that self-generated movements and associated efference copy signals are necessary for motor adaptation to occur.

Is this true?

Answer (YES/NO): NO